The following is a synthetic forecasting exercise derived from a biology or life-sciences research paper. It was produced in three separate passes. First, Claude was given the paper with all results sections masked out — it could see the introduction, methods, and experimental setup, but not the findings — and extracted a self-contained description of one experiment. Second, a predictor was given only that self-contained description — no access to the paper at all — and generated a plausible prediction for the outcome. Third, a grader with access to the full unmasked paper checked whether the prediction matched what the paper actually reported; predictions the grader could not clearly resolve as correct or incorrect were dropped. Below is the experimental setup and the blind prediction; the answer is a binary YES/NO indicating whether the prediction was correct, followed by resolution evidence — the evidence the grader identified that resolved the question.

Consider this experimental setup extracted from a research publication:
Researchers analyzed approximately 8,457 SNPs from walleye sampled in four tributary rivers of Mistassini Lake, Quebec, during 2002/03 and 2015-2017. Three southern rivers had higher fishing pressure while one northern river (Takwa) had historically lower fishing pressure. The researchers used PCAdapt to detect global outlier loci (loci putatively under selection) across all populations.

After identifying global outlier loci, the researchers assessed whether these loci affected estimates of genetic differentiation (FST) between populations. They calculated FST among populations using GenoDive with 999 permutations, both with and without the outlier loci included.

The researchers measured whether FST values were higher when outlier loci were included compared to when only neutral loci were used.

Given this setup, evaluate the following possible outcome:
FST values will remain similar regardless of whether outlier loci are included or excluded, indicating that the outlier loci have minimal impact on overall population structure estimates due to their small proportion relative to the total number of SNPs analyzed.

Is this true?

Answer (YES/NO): NO